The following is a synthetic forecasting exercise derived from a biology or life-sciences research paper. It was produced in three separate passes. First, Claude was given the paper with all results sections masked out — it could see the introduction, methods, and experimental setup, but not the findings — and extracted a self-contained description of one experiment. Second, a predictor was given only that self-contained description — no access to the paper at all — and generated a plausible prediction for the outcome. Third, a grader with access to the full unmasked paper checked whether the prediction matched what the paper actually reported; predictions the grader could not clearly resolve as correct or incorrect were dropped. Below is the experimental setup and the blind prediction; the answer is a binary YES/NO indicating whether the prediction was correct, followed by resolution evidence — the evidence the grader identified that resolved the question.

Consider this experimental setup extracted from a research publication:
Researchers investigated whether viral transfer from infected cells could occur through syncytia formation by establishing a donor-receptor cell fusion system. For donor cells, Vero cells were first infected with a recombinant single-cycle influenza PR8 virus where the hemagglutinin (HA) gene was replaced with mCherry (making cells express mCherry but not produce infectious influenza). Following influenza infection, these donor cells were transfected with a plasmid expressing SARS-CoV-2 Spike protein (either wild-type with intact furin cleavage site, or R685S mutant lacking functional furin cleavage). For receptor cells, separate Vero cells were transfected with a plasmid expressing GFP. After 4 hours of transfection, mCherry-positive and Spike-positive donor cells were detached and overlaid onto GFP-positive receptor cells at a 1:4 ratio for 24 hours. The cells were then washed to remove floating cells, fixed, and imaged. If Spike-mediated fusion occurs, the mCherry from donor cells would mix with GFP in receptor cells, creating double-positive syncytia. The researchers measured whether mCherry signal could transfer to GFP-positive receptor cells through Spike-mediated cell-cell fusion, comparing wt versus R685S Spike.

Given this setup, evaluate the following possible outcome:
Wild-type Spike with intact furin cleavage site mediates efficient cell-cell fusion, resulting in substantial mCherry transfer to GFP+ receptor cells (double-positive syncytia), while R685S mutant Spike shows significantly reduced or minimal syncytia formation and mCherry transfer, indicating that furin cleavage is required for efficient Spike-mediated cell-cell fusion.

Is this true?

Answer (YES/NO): YES